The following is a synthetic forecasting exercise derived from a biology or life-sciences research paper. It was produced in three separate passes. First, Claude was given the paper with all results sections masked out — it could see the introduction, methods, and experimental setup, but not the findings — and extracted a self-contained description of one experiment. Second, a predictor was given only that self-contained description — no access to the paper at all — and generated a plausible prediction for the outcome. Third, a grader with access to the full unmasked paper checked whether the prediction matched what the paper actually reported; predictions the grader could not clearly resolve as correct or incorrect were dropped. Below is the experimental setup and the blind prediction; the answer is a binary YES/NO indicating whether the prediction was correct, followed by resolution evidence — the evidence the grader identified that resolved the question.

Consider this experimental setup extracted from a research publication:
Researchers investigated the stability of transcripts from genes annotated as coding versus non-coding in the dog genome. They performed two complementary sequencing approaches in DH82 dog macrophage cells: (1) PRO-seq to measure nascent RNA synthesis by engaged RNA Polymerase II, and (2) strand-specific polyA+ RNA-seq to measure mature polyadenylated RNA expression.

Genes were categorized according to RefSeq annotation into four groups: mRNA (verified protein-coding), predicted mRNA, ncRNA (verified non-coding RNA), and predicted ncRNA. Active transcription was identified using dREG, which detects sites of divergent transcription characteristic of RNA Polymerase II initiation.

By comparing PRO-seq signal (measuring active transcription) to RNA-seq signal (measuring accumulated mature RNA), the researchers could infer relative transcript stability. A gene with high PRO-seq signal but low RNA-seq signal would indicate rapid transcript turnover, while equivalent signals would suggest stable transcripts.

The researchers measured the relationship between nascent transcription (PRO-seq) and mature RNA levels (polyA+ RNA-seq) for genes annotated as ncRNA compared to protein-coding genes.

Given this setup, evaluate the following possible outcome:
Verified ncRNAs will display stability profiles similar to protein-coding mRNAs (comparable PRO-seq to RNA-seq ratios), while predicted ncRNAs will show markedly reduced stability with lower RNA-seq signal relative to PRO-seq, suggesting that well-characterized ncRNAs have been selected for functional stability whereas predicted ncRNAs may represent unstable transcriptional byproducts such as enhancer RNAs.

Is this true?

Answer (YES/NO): NO